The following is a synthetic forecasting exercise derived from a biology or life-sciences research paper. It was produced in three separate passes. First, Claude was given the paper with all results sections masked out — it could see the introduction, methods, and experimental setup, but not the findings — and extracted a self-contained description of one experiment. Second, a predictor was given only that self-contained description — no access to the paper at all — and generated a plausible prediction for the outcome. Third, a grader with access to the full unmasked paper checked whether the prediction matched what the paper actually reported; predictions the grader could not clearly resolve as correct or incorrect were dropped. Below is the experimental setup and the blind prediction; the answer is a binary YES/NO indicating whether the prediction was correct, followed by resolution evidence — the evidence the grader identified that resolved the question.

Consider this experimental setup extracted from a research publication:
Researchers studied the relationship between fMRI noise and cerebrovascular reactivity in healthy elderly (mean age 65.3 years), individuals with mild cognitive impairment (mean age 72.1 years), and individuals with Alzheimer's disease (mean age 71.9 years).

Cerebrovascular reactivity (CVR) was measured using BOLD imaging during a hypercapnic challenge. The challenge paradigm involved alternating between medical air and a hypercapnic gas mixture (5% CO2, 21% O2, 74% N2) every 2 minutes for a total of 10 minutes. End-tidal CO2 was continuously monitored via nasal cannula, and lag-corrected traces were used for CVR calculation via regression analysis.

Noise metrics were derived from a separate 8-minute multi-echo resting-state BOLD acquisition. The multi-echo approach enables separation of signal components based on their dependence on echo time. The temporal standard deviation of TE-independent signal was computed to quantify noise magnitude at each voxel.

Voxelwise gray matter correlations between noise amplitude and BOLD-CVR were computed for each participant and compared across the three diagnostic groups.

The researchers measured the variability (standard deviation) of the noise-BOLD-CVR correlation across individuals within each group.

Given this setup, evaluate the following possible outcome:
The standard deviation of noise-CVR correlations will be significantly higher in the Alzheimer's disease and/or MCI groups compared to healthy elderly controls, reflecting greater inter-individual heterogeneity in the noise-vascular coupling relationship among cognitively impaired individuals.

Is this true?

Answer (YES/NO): NO